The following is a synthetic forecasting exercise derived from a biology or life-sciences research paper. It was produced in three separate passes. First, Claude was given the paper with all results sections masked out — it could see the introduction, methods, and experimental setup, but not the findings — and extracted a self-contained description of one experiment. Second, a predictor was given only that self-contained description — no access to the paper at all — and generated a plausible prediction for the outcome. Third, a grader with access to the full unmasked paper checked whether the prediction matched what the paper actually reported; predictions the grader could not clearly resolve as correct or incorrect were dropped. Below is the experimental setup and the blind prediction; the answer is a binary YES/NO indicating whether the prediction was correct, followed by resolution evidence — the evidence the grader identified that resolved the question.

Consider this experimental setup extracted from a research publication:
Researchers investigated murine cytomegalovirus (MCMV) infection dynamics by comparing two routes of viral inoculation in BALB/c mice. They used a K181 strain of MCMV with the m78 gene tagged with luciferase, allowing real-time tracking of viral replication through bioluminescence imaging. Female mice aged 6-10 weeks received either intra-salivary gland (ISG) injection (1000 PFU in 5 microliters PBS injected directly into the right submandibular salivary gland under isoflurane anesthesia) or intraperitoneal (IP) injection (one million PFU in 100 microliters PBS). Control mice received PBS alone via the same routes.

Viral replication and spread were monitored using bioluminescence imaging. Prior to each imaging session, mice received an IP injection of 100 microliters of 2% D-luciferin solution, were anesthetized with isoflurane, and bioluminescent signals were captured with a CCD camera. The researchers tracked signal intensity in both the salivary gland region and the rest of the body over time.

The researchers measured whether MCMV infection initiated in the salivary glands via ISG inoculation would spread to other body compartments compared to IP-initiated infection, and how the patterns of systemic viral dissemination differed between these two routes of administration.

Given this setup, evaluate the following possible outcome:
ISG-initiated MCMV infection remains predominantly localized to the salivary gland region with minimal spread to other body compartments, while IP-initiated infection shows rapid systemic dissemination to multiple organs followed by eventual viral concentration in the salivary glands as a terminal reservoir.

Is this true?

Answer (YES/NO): NO